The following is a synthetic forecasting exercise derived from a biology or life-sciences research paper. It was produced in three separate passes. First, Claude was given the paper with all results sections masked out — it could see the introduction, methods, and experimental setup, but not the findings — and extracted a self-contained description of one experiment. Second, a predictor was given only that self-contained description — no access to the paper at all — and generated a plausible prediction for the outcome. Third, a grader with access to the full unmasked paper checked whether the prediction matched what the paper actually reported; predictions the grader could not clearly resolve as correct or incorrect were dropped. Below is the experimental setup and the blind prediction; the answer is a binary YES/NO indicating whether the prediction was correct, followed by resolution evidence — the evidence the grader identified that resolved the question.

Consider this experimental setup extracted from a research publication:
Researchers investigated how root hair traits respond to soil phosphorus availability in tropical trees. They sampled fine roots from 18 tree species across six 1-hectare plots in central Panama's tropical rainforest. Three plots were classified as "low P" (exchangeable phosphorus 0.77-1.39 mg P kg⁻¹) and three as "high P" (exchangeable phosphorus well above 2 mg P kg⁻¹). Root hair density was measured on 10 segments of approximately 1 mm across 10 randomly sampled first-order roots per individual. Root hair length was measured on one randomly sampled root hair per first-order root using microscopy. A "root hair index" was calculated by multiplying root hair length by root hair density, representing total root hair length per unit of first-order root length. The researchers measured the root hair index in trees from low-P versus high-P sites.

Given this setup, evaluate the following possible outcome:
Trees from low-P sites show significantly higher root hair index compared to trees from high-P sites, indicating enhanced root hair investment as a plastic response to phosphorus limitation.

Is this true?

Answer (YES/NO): YES